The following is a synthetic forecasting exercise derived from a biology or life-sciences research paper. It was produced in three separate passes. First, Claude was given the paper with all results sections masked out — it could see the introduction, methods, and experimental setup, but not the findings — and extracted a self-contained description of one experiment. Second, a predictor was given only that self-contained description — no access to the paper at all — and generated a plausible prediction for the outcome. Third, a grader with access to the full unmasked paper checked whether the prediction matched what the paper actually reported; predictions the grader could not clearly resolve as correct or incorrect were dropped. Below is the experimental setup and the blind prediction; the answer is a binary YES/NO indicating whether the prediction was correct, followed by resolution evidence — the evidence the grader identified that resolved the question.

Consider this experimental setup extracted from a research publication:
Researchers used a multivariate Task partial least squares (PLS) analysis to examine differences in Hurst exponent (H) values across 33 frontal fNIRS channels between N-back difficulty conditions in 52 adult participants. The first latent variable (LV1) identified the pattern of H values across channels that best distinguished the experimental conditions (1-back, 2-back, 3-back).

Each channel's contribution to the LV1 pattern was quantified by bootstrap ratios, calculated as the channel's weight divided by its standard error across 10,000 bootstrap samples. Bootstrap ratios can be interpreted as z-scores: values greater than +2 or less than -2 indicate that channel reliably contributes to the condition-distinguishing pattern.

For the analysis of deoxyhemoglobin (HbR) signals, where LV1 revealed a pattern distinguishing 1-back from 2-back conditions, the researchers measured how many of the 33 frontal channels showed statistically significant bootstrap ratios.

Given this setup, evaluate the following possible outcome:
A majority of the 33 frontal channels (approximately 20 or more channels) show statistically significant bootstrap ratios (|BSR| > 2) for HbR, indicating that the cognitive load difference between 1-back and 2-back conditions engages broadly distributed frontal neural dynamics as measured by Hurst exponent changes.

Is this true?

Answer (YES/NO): NO